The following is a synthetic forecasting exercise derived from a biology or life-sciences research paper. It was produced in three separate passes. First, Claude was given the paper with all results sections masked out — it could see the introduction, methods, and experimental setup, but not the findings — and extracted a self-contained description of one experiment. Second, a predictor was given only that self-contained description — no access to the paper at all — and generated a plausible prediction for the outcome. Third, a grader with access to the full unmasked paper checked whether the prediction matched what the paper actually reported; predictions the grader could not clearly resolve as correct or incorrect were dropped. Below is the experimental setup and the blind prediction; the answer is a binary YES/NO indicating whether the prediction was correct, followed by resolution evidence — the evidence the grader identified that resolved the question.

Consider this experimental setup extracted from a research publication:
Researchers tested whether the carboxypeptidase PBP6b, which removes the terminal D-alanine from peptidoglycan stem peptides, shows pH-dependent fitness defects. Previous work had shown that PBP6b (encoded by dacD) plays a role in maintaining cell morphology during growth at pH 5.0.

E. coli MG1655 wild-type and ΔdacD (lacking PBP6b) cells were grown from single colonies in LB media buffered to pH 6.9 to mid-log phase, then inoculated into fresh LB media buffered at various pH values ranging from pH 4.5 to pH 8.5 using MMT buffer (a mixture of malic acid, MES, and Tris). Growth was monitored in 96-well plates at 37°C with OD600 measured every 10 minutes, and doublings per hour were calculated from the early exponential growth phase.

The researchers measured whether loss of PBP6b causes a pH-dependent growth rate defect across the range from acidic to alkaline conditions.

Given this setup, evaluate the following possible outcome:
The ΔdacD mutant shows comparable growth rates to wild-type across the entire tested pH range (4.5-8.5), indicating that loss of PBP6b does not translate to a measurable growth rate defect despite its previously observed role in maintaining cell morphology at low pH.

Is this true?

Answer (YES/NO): YES